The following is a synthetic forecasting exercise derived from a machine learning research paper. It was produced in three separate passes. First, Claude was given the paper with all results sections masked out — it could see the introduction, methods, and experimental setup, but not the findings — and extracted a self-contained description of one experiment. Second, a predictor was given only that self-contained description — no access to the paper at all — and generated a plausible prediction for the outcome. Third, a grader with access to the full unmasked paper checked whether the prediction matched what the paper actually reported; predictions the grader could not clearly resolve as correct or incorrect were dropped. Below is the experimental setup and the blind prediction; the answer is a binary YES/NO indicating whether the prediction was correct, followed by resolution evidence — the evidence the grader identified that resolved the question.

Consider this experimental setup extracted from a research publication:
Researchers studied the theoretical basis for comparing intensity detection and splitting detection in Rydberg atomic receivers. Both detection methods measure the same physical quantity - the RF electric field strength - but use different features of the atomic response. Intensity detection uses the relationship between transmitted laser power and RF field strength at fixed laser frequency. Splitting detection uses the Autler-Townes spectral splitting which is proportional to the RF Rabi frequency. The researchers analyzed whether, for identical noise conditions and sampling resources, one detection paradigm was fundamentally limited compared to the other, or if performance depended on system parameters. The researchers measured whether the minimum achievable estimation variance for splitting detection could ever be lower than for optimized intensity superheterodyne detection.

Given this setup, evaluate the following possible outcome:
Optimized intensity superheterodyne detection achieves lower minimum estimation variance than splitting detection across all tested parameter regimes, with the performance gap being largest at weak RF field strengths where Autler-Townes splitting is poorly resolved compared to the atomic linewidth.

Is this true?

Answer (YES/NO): NO